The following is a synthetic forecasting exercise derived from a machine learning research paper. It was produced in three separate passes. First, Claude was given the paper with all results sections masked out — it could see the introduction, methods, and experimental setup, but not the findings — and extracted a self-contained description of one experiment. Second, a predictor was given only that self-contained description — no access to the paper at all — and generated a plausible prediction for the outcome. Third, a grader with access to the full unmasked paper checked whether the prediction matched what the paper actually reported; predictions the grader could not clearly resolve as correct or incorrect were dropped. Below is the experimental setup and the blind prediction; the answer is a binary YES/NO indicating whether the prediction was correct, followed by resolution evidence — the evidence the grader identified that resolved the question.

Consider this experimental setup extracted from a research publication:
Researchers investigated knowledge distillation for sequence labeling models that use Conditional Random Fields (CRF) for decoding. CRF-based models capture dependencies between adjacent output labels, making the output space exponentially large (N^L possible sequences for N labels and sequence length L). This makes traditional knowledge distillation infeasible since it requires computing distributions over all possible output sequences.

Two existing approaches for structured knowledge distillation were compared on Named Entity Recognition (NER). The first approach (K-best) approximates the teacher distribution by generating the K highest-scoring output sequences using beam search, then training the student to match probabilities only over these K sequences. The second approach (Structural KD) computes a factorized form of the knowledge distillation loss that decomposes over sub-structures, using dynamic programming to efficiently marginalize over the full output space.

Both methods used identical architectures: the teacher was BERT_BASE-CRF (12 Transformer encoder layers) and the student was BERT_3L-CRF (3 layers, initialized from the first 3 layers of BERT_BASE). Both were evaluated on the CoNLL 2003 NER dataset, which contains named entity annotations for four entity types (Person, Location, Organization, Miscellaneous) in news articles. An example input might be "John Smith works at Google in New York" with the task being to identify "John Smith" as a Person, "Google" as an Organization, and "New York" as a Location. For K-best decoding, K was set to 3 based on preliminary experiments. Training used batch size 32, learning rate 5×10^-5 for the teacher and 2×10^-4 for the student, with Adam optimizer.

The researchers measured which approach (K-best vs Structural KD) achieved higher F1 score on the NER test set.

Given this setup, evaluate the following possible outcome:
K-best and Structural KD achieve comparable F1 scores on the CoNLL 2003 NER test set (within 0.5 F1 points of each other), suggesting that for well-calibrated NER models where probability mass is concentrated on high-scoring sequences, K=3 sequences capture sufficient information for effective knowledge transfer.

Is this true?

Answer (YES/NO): YES